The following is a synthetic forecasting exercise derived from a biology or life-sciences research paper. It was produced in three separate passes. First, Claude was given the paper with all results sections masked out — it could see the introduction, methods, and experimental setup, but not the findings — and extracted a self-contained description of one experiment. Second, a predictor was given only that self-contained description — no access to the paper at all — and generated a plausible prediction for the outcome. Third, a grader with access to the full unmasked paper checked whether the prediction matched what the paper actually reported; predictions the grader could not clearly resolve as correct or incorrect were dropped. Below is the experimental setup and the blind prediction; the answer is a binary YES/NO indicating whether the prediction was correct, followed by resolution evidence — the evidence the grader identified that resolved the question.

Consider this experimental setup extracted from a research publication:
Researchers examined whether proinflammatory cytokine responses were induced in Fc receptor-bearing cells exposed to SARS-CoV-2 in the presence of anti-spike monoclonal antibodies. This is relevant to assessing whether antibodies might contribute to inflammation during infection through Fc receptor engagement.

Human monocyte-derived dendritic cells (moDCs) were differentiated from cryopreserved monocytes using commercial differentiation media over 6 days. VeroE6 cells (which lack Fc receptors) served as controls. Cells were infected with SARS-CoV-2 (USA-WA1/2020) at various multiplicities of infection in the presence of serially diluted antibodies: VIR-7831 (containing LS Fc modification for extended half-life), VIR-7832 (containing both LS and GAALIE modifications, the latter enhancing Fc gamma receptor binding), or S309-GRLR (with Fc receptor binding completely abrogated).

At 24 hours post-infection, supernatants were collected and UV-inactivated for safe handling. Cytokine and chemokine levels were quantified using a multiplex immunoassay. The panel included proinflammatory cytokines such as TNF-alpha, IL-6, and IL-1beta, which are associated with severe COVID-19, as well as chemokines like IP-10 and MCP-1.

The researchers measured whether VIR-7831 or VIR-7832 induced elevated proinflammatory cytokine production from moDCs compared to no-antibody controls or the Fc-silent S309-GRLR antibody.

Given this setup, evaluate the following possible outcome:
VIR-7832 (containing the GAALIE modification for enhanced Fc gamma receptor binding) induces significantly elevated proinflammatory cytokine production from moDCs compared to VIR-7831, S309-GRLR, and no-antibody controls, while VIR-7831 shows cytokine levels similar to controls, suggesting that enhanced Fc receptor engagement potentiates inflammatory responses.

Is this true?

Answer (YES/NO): NO